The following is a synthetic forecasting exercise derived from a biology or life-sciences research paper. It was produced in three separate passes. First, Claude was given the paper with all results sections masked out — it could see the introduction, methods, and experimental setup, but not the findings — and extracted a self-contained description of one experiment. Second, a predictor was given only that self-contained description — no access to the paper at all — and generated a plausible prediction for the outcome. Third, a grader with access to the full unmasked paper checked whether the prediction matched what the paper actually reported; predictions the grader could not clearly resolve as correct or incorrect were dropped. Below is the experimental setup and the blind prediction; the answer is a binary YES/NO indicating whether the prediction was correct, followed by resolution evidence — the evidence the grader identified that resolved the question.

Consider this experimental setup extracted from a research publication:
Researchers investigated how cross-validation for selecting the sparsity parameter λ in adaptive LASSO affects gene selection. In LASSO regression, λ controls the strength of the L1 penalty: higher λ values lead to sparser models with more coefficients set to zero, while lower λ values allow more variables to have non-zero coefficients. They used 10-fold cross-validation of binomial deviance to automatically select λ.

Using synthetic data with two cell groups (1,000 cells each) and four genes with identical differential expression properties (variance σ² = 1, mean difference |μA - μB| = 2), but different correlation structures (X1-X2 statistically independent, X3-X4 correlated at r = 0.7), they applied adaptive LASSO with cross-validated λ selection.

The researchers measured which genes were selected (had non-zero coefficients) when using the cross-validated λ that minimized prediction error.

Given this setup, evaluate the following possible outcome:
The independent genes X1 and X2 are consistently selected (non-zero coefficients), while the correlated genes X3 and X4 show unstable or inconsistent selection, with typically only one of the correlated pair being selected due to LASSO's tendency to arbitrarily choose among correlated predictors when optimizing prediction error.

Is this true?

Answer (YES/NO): NO